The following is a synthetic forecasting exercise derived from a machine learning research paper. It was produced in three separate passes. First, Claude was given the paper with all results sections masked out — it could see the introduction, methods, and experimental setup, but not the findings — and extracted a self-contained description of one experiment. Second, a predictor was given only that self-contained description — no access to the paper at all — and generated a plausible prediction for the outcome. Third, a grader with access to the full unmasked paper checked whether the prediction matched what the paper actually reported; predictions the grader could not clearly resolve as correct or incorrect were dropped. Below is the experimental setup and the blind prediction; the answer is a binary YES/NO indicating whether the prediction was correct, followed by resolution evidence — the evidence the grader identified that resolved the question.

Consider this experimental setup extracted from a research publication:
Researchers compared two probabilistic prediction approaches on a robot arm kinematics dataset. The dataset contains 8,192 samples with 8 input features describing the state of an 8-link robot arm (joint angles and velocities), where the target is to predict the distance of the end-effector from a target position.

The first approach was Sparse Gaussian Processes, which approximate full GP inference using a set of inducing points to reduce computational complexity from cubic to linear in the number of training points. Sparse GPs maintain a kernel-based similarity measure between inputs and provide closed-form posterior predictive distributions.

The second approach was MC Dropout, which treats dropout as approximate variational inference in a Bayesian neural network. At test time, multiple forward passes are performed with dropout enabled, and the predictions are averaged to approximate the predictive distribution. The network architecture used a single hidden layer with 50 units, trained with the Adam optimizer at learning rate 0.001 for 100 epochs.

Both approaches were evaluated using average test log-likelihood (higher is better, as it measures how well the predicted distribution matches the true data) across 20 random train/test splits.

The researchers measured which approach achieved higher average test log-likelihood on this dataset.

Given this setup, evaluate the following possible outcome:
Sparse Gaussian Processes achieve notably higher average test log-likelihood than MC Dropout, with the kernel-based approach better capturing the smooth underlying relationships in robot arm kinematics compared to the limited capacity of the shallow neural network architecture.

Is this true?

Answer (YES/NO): YES